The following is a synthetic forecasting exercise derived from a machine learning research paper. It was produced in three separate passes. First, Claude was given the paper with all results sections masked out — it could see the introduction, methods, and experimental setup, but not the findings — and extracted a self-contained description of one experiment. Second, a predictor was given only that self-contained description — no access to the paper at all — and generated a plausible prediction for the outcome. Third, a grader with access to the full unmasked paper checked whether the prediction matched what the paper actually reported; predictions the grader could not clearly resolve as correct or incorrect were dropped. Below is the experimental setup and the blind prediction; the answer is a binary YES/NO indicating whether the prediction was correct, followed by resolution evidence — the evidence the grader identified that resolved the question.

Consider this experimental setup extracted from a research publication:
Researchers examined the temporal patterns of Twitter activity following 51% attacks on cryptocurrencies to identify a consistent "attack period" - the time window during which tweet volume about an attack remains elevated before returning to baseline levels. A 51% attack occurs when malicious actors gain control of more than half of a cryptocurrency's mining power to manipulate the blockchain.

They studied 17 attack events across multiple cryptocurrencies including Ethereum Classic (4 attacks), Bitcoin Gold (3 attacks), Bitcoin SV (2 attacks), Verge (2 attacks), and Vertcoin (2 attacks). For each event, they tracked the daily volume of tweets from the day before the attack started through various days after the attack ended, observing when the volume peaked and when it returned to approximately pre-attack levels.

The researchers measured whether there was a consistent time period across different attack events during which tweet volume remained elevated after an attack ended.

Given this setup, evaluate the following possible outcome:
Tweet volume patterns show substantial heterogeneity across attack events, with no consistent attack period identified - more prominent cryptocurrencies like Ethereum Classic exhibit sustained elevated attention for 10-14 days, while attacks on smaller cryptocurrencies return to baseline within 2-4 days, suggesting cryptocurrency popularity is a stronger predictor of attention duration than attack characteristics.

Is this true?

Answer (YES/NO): NO